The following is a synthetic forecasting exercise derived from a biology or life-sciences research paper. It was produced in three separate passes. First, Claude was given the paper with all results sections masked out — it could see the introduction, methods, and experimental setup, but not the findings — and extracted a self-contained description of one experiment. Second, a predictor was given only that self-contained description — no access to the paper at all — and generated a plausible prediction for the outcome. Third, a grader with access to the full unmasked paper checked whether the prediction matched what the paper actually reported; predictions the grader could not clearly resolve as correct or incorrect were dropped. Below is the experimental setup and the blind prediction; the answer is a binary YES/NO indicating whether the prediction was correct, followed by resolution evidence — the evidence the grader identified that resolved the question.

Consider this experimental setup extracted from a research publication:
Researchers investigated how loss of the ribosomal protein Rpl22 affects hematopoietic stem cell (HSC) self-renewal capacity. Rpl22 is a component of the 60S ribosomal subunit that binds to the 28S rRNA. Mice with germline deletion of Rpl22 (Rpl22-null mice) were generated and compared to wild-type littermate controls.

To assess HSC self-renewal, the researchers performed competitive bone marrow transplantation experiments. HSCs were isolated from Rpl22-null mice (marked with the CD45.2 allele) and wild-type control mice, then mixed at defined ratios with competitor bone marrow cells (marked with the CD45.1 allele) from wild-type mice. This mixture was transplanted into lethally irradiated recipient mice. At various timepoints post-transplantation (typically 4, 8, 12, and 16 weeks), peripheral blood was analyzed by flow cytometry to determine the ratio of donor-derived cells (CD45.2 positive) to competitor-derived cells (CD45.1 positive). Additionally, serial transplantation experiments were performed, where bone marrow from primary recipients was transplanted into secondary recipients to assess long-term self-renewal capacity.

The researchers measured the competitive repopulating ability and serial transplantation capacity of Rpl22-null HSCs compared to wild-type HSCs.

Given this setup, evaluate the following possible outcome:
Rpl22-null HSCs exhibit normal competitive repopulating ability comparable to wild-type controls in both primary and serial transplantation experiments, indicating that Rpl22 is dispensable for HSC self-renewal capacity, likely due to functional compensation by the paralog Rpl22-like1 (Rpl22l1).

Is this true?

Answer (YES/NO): NO